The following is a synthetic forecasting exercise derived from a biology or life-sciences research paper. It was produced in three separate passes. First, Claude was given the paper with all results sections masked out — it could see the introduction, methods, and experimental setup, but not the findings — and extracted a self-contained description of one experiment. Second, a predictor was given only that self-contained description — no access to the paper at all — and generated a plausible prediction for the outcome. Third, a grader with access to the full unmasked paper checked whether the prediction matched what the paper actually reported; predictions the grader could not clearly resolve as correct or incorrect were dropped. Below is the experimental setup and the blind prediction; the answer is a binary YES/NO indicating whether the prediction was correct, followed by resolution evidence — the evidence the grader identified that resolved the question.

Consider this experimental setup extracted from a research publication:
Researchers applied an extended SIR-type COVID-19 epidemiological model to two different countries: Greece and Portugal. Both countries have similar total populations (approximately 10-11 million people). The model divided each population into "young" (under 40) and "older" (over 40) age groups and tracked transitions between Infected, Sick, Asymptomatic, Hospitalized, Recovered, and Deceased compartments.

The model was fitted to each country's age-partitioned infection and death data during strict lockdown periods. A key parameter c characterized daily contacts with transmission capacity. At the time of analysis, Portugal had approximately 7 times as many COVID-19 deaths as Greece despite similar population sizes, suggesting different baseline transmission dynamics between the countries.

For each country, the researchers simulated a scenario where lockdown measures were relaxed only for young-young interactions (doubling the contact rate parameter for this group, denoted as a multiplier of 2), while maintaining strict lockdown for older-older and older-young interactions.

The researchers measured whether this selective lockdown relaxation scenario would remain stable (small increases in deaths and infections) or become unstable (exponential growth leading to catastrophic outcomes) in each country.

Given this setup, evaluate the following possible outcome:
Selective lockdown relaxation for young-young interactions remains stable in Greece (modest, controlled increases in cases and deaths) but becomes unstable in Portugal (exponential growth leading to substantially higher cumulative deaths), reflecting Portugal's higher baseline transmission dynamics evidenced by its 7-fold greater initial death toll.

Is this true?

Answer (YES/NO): NO